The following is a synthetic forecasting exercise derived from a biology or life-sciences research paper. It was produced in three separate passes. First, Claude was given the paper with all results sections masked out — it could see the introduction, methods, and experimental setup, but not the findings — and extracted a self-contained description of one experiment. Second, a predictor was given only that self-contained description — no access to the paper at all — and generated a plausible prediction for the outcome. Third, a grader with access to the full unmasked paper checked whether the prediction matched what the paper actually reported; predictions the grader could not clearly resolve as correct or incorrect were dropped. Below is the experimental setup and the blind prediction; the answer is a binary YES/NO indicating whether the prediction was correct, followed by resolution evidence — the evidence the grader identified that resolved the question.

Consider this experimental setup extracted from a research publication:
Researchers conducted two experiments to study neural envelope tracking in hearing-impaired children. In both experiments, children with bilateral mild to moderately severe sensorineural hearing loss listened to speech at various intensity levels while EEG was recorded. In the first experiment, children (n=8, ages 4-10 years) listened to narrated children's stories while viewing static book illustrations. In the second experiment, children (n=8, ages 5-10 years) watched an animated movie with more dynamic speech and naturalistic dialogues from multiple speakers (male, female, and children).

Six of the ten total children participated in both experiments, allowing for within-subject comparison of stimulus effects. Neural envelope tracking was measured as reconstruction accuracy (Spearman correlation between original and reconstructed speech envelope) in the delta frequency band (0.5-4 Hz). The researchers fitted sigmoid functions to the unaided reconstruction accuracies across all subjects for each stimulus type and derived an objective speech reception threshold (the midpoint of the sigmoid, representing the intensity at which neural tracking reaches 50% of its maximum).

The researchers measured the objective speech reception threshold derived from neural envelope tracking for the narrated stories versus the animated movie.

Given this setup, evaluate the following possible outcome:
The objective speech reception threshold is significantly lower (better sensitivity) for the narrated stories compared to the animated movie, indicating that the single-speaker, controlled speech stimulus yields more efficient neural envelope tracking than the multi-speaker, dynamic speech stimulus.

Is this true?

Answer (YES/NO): NO